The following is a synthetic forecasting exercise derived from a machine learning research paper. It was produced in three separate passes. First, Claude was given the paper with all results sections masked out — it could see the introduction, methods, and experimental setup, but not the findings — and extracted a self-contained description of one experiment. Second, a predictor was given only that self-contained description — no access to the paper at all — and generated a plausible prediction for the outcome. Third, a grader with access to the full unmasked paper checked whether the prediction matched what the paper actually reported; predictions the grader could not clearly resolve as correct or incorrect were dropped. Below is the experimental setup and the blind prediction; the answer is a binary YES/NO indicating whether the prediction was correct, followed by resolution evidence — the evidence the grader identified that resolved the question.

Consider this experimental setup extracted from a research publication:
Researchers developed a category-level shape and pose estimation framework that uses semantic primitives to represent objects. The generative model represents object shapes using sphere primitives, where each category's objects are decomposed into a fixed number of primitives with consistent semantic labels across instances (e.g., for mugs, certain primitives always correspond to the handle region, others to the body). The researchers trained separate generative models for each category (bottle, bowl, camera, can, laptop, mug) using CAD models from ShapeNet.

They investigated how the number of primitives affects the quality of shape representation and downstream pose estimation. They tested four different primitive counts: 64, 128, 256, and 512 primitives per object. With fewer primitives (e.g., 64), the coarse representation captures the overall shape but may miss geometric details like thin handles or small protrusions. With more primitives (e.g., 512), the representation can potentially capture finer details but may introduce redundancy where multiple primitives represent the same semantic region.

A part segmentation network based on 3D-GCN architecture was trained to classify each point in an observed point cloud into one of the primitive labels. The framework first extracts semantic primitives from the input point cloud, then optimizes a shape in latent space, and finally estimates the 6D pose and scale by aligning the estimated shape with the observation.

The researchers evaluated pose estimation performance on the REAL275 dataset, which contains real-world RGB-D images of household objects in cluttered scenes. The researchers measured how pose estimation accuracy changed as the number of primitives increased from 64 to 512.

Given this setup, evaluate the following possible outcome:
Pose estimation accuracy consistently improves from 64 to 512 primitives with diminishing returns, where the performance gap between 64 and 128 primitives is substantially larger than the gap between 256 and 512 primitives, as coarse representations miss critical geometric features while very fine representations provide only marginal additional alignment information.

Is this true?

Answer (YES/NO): NO